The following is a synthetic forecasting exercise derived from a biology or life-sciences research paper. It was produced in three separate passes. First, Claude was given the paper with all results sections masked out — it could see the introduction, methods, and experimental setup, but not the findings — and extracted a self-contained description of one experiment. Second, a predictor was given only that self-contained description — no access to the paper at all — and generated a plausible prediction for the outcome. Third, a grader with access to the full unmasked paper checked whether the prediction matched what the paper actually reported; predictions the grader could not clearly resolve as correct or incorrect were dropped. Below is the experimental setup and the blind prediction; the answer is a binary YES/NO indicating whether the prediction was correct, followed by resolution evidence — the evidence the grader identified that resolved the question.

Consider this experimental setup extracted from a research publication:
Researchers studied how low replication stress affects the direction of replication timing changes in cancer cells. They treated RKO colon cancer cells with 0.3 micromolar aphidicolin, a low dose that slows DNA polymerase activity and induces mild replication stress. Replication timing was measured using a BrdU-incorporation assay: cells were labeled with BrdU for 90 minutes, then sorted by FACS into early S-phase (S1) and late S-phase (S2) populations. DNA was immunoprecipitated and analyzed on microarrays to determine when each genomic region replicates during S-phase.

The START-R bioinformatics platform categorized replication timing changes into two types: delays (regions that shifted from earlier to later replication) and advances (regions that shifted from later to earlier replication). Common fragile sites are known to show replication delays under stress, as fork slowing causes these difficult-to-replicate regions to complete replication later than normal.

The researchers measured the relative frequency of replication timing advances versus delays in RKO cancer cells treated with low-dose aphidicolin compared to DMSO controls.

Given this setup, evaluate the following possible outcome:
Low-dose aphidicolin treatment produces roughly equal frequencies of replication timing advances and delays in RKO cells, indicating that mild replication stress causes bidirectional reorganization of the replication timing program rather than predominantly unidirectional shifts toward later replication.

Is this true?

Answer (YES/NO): NO